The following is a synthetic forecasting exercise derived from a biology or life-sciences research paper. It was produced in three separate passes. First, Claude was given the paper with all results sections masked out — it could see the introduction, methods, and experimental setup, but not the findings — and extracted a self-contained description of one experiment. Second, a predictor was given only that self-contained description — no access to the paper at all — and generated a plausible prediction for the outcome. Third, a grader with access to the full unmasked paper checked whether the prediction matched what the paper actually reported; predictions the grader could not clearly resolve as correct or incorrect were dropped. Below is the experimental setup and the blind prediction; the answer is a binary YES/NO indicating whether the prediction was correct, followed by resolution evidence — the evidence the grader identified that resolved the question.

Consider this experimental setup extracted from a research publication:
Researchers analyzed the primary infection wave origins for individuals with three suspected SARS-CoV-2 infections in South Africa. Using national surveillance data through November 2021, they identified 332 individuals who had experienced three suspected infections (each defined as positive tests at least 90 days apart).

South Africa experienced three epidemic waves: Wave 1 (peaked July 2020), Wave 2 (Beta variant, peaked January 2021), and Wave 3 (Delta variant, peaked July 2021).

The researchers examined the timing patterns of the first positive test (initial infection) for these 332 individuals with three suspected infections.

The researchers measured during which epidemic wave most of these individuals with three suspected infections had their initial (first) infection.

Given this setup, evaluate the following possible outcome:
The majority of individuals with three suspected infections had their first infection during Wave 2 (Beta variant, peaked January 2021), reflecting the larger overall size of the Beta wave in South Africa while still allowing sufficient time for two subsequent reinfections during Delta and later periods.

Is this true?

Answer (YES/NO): NO